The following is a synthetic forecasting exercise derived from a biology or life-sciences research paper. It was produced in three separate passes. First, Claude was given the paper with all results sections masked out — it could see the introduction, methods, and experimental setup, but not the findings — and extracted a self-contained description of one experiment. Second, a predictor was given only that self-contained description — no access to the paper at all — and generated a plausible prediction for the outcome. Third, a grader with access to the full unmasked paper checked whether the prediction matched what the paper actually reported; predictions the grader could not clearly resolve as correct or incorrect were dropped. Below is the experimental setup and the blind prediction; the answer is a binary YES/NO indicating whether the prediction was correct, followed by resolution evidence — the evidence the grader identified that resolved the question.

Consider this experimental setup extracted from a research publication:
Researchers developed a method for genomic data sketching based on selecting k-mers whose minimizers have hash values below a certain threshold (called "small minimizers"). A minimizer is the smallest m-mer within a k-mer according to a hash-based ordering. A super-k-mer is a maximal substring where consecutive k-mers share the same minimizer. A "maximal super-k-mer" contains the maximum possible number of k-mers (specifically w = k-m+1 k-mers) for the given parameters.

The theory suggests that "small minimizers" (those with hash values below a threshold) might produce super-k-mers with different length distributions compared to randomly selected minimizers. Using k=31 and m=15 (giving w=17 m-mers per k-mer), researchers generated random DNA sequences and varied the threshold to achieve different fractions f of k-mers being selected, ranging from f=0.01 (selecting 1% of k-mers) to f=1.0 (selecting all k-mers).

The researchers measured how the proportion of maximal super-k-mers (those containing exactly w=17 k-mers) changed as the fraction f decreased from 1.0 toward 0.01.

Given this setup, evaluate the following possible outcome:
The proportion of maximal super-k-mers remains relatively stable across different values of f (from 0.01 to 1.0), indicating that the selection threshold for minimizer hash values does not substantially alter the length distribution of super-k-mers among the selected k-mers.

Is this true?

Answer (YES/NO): NO